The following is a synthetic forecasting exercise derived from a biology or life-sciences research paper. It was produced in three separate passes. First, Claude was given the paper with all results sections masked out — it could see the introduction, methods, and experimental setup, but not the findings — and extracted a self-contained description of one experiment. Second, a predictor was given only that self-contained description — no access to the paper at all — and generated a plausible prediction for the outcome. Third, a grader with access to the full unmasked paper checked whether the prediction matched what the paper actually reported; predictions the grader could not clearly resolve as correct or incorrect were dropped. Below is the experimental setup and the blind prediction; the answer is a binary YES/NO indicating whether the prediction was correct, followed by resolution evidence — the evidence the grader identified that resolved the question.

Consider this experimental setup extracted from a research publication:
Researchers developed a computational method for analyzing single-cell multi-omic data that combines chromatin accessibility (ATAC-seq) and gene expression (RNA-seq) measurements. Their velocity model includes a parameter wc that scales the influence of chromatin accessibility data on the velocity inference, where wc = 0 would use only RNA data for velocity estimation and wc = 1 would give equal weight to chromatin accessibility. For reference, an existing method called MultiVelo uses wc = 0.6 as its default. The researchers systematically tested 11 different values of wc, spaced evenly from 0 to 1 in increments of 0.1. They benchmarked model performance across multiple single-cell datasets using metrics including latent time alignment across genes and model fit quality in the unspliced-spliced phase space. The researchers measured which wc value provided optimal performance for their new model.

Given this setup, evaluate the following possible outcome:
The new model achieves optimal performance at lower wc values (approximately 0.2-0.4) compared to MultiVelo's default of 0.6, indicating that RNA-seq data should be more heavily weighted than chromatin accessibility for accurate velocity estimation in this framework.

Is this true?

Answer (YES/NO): YES